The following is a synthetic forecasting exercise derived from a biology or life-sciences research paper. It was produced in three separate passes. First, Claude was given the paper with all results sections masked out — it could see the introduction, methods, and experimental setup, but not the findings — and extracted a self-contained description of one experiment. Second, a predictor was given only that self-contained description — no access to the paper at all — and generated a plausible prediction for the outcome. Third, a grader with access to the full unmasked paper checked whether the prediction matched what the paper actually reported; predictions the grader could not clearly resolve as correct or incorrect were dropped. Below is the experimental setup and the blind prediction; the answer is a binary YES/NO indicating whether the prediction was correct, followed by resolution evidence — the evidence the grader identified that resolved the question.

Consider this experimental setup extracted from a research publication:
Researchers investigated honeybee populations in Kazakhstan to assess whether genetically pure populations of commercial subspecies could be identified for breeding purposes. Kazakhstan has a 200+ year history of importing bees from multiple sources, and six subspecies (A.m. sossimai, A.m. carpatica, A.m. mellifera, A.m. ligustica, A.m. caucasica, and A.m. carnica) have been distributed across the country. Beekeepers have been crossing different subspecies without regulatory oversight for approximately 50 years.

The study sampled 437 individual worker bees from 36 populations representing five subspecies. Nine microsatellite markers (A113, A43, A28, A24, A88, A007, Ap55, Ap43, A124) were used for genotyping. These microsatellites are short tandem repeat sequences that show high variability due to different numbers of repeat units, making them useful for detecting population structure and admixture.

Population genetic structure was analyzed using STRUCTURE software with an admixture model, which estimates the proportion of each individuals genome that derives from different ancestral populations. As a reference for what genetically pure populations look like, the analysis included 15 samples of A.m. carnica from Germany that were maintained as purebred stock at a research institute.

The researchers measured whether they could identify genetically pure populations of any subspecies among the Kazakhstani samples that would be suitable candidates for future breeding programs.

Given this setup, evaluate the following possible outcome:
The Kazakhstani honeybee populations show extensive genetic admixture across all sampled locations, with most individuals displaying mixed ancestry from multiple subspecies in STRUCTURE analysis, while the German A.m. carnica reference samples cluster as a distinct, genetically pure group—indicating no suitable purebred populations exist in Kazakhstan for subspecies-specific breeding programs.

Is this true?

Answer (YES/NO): NO